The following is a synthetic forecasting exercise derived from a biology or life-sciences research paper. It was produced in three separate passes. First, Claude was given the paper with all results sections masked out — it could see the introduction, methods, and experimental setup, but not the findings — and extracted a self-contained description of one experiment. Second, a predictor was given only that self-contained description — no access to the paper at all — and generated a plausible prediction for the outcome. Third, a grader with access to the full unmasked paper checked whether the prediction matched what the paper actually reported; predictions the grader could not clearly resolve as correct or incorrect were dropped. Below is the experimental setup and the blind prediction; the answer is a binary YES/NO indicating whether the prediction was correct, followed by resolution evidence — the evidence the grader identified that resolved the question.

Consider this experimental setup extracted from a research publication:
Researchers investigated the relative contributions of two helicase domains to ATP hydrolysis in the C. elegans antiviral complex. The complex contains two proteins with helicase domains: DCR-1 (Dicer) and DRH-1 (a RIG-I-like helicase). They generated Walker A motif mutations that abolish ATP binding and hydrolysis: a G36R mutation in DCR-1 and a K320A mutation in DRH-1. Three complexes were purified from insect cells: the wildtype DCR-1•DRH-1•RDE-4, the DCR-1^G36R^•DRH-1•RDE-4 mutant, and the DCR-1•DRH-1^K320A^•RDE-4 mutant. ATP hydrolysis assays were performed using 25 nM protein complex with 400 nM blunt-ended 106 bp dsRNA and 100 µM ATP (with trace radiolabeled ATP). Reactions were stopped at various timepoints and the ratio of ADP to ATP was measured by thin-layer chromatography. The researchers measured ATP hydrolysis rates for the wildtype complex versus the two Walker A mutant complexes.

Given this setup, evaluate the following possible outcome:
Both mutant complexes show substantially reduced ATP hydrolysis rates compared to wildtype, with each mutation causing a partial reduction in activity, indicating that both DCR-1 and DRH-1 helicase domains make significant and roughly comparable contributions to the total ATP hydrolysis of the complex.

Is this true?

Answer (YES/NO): NO